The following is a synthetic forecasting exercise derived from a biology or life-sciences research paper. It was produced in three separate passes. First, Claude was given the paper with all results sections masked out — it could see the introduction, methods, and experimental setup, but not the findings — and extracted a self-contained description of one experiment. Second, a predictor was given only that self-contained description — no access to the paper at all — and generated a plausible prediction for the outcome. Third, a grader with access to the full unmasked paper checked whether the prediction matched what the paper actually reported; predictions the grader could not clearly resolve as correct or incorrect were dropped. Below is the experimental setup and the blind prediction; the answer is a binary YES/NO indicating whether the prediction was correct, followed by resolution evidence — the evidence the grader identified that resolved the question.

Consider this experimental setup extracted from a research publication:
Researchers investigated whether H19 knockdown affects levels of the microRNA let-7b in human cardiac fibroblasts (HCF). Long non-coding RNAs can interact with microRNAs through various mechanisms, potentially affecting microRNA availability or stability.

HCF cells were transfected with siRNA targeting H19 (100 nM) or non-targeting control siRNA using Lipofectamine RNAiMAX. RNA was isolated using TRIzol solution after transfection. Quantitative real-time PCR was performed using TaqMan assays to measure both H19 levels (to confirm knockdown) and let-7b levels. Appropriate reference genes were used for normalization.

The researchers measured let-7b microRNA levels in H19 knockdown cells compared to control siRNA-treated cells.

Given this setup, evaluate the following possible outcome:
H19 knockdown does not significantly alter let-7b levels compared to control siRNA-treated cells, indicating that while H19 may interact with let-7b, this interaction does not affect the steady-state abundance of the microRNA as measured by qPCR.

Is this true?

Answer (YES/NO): NO